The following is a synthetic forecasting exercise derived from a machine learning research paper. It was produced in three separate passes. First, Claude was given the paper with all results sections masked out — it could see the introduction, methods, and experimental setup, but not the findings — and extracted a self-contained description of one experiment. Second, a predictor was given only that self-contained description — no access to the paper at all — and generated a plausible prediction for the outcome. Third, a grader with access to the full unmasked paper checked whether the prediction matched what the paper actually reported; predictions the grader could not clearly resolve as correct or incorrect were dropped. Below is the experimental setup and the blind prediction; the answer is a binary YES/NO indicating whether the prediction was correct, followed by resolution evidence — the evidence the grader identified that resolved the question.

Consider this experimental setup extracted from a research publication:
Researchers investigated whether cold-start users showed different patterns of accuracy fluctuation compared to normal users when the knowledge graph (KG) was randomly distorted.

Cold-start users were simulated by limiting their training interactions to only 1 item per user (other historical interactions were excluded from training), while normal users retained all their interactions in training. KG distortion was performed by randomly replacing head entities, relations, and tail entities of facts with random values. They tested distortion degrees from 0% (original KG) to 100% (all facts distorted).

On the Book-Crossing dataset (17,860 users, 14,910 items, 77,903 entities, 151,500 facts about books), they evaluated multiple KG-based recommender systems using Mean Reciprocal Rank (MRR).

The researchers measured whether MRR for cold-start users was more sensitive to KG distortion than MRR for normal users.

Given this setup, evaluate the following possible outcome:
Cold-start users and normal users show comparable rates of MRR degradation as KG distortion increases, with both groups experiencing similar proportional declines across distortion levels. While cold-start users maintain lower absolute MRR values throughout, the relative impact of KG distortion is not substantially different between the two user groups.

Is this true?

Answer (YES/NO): NO